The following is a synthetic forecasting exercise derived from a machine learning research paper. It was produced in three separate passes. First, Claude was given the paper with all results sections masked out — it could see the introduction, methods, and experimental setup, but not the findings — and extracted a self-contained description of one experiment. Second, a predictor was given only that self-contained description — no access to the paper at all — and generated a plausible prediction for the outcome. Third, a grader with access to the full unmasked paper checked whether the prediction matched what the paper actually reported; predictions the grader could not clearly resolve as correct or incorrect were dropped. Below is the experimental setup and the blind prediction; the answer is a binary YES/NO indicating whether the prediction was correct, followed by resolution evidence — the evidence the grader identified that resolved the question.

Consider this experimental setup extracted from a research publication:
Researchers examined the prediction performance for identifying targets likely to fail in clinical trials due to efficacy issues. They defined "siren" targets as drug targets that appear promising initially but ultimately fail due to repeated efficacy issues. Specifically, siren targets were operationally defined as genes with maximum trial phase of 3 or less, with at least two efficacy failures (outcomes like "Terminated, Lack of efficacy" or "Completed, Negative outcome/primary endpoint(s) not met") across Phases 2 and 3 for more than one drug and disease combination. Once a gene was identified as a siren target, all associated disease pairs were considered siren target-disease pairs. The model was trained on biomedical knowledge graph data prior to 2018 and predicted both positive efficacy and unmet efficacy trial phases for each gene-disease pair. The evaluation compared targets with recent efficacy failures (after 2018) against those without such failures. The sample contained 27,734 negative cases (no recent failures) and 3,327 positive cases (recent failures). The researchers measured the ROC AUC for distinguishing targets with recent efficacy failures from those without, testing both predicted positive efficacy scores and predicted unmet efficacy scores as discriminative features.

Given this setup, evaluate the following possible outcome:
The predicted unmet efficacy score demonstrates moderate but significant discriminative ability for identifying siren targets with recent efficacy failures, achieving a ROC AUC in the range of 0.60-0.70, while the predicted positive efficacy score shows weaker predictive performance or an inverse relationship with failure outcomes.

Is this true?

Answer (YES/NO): NO